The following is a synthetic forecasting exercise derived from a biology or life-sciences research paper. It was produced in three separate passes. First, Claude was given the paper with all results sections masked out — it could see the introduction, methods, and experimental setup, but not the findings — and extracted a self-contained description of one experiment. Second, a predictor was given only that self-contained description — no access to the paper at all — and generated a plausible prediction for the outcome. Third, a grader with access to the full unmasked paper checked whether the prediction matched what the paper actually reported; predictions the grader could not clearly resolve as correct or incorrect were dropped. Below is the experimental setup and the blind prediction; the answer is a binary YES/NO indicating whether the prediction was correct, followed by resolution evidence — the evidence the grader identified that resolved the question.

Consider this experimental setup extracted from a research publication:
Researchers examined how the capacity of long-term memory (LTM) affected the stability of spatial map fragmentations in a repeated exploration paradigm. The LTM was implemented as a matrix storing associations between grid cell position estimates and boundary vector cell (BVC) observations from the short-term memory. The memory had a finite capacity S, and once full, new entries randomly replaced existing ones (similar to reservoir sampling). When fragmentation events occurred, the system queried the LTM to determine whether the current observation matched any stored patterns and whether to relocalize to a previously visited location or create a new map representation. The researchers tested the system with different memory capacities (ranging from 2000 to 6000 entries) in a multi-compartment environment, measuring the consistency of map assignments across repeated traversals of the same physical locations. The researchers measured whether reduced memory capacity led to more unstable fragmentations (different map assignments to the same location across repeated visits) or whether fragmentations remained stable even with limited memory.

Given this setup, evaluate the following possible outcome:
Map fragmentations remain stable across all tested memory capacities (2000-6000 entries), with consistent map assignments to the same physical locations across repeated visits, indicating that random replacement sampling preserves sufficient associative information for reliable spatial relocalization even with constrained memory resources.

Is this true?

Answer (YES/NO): YES